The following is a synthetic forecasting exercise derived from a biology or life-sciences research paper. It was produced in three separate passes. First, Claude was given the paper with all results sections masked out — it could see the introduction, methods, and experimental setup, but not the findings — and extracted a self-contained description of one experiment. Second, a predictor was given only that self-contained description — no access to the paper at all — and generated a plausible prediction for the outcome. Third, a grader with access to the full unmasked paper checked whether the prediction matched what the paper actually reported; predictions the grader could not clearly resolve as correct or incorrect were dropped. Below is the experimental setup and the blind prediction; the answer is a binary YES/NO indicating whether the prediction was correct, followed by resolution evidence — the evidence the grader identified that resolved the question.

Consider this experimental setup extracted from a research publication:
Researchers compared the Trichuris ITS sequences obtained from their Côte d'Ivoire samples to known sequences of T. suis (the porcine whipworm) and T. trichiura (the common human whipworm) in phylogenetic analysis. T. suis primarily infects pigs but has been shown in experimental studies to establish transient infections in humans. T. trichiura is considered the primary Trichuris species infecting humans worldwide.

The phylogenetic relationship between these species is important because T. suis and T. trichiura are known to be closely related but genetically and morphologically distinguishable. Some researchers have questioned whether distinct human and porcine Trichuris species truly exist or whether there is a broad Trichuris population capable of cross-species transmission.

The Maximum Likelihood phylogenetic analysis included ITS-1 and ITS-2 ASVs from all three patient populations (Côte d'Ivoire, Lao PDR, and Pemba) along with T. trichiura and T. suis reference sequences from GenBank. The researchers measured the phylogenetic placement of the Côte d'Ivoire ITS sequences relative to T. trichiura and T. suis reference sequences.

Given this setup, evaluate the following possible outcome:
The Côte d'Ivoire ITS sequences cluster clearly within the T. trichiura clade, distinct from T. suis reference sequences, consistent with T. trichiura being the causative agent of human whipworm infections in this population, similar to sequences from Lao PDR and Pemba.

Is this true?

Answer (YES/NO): NO